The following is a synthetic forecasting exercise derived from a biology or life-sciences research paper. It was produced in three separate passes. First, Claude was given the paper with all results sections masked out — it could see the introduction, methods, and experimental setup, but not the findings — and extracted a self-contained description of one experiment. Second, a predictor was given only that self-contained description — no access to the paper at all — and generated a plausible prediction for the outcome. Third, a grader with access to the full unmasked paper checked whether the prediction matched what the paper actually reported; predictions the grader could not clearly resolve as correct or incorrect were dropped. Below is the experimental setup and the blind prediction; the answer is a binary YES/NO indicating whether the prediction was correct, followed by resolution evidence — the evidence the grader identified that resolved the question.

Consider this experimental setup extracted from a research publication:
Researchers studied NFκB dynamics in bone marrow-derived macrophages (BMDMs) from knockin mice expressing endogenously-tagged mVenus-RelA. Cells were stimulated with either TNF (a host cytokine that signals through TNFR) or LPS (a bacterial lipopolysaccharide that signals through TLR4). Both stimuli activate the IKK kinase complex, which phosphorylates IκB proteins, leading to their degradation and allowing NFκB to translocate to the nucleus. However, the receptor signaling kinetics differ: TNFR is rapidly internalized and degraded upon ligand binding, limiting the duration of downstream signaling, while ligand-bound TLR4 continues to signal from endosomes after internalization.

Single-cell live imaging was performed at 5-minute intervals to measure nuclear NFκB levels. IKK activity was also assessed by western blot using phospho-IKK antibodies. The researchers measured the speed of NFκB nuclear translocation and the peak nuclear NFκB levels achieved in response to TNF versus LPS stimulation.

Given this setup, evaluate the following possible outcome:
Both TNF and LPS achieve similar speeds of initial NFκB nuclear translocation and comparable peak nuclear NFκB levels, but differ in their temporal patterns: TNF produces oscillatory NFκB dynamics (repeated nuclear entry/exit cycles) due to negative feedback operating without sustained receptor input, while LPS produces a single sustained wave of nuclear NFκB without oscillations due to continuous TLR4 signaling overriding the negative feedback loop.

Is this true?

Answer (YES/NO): NO